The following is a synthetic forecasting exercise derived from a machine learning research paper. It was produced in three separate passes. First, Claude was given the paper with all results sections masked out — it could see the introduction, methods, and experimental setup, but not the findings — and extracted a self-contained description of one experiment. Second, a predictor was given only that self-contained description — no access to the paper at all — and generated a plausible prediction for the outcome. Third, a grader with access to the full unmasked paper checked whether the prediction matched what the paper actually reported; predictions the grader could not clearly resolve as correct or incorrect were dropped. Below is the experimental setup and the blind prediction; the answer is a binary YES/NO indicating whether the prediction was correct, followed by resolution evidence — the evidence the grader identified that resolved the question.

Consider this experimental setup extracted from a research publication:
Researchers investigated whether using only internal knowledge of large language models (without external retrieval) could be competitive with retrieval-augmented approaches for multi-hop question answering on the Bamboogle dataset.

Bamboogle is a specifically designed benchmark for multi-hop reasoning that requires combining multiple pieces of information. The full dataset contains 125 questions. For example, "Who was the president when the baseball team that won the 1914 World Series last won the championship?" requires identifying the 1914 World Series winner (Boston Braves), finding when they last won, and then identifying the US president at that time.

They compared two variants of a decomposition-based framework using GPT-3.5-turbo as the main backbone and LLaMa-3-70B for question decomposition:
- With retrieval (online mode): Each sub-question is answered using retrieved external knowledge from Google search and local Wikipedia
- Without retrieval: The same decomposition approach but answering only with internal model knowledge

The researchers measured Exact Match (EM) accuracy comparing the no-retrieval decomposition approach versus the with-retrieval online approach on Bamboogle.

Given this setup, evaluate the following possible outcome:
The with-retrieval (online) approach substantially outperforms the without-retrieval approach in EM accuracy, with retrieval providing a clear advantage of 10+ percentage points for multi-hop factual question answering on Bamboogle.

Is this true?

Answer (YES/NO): NO